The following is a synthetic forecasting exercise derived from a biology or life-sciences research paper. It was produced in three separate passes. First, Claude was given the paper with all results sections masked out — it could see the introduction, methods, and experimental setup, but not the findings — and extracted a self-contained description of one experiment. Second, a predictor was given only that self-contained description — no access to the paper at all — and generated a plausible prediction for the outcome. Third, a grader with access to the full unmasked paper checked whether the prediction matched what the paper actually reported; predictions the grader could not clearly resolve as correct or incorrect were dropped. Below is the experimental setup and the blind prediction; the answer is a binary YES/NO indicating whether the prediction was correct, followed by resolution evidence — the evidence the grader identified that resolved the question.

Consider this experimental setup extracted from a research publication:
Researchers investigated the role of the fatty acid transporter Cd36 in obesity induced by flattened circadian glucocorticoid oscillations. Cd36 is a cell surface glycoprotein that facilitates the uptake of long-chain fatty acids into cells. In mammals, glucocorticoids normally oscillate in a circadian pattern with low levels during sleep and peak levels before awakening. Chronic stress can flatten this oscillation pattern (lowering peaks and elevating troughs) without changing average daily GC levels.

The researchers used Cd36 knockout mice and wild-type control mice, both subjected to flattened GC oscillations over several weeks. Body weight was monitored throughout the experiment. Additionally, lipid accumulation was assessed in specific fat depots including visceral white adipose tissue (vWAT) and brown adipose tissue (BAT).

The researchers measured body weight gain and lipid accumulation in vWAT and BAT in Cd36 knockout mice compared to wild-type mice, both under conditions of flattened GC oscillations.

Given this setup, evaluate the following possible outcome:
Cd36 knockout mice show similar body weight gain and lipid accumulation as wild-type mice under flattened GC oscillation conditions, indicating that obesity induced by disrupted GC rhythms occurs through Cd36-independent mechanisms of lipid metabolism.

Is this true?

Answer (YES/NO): NO